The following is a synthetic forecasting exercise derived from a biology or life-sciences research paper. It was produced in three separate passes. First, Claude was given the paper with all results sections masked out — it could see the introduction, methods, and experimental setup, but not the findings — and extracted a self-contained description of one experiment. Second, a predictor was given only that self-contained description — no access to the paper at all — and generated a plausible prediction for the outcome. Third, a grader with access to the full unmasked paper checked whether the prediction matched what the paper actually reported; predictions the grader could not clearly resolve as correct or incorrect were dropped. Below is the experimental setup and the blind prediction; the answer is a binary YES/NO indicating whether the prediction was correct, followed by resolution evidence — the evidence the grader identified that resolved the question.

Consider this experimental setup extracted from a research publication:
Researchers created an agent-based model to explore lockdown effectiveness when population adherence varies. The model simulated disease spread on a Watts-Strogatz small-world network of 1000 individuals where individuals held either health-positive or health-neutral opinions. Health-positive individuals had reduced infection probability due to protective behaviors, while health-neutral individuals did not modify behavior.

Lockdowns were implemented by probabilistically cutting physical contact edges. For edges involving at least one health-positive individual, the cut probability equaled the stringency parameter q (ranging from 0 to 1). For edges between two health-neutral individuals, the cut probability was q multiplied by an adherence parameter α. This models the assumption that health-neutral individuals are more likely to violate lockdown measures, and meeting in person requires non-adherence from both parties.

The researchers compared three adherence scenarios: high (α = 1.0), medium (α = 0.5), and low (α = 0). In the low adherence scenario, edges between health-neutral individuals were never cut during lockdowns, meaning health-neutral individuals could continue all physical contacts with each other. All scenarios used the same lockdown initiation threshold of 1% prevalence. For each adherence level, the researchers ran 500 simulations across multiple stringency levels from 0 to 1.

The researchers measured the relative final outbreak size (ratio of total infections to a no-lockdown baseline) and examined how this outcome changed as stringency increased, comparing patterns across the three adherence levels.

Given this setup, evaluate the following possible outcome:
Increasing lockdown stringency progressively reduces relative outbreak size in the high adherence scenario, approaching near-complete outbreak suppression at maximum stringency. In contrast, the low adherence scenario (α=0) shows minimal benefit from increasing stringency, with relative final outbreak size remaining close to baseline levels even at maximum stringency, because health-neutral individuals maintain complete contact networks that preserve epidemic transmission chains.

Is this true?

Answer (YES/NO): NO